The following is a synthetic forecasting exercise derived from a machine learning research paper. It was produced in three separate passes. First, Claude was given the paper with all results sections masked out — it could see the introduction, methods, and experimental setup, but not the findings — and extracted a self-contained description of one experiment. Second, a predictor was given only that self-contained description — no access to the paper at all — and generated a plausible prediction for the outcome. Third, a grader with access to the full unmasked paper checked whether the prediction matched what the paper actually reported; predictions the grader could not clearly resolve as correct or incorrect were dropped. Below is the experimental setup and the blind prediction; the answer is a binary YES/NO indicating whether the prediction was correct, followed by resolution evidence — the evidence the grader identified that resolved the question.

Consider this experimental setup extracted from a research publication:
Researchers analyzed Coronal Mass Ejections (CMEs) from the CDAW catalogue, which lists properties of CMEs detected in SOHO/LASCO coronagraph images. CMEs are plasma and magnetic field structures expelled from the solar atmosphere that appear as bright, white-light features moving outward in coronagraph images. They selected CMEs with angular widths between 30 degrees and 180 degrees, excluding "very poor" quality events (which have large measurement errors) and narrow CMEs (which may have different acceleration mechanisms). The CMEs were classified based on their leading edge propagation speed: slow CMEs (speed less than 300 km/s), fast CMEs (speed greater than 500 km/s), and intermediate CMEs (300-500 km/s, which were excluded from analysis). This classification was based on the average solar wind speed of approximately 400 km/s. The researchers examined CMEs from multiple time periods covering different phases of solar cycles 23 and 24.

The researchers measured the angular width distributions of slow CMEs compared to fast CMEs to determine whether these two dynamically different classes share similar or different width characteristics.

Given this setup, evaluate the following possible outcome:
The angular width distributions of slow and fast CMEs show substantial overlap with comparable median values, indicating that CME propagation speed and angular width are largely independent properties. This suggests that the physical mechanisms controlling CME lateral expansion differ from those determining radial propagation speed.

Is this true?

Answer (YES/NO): NO